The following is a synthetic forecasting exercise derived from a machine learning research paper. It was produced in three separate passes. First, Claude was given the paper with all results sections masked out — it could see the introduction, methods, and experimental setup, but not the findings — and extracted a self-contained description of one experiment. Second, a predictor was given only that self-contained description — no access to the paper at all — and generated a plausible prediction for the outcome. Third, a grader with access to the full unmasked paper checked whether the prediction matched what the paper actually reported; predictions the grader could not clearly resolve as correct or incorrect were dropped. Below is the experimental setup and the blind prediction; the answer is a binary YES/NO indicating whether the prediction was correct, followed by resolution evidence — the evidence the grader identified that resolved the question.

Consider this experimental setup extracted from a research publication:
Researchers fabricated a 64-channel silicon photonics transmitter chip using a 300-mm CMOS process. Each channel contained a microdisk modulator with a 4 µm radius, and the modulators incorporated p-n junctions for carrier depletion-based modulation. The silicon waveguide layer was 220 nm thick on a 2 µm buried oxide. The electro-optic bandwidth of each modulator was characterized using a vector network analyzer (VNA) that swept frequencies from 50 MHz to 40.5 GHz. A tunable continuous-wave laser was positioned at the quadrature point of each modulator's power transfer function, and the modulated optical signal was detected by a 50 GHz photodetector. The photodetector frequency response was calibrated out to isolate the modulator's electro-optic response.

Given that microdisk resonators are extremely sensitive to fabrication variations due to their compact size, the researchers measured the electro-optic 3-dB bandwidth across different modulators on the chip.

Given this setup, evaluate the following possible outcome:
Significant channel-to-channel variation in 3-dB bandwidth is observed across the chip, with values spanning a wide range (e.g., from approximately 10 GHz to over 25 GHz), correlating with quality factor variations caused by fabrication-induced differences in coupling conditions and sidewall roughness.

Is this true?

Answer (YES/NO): NO